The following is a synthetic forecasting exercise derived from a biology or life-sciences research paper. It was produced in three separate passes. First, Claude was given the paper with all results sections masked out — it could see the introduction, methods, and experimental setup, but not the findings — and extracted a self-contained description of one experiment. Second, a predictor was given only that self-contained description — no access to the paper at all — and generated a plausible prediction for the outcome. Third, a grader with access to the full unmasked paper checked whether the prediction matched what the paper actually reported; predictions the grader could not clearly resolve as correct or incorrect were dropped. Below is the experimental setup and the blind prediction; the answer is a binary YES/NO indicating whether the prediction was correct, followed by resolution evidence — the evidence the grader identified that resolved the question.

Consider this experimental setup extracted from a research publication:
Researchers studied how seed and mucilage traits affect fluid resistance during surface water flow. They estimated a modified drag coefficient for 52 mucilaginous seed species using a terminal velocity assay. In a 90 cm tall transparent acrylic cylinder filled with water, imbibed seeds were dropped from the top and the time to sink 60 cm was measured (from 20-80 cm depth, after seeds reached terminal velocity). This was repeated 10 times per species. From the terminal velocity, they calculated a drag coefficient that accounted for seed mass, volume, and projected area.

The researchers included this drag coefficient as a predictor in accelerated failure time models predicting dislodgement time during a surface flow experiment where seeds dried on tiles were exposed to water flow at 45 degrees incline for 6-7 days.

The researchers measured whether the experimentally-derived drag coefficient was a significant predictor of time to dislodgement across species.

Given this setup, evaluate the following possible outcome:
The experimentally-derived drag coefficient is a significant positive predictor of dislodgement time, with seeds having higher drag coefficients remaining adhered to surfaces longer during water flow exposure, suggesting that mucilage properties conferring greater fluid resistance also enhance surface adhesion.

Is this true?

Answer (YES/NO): NO